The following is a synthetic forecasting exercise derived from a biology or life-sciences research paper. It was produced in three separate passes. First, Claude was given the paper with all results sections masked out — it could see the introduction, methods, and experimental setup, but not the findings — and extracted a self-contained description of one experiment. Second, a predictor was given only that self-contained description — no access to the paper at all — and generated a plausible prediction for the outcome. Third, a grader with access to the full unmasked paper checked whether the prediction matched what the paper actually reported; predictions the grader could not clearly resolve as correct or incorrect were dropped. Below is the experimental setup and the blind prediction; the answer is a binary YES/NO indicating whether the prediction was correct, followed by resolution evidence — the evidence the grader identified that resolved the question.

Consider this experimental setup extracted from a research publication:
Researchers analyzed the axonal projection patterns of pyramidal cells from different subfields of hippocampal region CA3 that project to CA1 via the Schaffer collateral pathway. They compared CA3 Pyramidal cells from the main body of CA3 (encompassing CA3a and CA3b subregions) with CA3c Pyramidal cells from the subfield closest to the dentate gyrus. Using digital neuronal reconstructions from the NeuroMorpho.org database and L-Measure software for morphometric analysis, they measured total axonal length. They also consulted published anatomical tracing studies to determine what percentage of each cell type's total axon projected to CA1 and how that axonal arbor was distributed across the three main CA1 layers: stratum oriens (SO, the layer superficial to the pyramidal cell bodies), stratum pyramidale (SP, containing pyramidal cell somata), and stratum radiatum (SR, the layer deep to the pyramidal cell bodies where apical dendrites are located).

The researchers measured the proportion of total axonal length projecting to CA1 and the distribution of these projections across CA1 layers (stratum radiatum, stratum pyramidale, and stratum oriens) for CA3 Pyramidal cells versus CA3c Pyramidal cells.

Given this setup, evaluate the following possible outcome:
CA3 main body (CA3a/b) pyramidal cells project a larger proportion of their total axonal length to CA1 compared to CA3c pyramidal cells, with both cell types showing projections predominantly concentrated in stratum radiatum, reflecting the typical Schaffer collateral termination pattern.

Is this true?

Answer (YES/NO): NO